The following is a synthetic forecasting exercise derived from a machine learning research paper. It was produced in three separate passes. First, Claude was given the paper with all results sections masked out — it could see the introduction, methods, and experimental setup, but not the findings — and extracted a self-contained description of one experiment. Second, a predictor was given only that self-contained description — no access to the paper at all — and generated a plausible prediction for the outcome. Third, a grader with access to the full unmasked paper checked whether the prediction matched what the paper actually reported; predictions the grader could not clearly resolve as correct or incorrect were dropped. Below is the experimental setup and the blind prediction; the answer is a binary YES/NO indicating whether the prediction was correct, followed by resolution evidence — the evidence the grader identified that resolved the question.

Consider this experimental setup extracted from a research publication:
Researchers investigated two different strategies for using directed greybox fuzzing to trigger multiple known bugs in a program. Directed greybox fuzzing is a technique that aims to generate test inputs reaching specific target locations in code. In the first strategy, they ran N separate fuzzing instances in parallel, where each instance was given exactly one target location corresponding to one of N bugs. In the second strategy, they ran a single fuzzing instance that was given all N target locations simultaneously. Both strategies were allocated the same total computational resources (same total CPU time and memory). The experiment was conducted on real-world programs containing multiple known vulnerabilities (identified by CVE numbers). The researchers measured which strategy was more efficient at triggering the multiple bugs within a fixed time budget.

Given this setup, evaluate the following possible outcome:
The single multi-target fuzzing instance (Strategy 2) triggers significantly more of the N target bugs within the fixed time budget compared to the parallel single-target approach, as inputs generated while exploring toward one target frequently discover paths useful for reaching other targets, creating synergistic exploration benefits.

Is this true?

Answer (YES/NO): NO